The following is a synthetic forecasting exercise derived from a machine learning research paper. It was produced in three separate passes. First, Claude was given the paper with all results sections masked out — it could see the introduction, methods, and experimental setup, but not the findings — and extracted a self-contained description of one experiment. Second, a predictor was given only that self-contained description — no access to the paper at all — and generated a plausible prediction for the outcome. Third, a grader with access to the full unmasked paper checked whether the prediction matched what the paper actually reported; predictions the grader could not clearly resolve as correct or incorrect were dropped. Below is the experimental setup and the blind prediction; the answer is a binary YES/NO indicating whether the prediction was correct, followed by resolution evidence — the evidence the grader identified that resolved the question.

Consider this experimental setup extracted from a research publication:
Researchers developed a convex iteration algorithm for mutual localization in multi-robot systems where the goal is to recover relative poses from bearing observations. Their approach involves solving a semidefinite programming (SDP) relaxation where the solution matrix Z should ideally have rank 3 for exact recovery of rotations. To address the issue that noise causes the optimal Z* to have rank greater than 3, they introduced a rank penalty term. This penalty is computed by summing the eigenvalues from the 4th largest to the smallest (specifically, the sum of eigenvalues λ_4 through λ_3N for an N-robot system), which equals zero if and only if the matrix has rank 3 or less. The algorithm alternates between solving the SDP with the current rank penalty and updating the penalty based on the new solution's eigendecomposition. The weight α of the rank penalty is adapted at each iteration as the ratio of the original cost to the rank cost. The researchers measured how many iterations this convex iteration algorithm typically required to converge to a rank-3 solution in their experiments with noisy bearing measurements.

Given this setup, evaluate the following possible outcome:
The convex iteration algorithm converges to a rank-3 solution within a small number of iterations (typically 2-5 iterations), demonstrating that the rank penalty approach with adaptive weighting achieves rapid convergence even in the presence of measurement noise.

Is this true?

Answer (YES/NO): YES